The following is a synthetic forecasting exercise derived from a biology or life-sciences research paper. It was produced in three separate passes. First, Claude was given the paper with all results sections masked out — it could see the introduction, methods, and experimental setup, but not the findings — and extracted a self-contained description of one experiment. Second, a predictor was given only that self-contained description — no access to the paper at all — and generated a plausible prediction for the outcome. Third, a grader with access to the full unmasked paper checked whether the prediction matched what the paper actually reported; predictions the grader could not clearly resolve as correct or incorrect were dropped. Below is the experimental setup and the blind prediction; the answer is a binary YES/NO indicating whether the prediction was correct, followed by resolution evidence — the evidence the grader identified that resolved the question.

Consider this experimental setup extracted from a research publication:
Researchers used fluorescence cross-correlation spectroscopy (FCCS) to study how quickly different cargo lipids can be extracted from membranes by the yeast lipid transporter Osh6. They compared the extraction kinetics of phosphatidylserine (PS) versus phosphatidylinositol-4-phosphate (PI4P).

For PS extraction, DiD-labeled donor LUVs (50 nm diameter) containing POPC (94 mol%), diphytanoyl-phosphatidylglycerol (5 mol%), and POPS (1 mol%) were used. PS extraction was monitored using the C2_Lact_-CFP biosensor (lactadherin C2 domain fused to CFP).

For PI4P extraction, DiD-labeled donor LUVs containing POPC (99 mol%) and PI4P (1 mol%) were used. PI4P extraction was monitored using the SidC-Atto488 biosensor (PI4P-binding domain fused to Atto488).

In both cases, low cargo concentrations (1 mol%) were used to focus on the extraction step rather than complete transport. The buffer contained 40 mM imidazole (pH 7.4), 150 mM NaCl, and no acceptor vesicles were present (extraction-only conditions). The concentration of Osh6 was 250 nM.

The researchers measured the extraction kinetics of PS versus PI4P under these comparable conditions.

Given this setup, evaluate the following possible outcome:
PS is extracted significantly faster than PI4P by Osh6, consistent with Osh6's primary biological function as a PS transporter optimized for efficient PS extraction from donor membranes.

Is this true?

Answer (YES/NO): YES